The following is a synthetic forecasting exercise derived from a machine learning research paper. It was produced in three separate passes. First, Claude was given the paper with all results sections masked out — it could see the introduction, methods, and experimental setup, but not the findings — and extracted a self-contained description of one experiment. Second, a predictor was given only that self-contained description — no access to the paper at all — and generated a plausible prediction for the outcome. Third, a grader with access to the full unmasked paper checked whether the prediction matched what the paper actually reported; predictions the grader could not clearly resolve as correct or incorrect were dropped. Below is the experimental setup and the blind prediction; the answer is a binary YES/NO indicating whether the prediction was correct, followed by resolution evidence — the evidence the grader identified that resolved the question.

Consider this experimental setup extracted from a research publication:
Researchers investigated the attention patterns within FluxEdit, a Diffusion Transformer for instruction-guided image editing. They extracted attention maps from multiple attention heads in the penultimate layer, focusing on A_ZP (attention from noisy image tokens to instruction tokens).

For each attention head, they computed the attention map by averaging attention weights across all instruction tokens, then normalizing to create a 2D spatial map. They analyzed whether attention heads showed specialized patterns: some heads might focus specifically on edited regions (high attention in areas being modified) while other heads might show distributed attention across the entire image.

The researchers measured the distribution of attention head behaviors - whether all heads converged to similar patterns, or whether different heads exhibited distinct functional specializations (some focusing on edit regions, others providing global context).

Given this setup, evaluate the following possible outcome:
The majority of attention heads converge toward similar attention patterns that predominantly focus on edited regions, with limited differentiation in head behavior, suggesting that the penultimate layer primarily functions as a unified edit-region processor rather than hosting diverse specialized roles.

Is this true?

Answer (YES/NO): NO